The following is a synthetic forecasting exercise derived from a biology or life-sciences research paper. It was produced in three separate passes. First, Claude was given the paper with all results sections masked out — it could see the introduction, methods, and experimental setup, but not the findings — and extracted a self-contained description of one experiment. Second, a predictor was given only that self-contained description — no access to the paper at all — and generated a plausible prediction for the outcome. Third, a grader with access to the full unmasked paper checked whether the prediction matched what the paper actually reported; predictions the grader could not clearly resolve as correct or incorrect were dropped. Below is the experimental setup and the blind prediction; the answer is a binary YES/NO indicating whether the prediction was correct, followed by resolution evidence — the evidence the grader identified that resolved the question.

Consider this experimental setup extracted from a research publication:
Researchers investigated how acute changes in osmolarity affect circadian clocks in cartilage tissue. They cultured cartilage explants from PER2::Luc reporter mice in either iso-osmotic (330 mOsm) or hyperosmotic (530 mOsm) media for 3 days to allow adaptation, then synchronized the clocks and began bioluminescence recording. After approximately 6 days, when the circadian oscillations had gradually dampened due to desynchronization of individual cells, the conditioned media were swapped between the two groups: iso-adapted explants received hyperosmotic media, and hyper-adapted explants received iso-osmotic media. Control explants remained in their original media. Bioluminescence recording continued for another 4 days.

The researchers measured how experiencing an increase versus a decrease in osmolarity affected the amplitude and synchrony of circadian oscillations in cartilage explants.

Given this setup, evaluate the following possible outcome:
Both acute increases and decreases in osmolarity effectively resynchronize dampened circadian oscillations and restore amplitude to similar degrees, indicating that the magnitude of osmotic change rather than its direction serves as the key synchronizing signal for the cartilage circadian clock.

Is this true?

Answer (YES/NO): NO